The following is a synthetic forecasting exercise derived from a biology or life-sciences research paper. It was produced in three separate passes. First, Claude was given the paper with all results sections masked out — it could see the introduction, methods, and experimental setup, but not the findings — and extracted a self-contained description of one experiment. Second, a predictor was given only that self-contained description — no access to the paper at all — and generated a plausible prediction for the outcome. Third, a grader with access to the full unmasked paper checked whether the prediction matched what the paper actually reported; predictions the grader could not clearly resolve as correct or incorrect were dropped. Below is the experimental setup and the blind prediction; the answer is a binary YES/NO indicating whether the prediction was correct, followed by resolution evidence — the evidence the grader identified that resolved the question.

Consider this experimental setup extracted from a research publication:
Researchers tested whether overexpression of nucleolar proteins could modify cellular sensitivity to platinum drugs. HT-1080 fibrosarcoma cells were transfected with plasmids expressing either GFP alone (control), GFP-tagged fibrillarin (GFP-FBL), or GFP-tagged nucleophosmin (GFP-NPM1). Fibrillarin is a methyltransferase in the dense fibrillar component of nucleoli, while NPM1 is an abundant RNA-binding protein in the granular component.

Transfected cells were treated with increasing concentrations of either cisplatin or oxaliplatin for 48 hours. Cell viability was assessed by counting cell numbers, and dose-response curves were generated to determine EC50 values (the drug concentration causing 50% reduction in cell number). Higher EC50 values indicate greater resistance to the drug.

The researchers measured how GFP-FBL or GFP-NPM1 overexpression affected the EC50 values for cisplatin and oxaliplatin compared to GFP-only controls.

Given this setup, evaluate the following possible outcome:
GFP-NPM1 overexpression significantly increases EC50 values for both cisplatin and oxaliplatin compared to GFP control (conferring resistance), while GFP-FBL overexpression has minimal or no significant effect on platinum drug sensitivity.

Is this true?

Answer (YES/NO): NO